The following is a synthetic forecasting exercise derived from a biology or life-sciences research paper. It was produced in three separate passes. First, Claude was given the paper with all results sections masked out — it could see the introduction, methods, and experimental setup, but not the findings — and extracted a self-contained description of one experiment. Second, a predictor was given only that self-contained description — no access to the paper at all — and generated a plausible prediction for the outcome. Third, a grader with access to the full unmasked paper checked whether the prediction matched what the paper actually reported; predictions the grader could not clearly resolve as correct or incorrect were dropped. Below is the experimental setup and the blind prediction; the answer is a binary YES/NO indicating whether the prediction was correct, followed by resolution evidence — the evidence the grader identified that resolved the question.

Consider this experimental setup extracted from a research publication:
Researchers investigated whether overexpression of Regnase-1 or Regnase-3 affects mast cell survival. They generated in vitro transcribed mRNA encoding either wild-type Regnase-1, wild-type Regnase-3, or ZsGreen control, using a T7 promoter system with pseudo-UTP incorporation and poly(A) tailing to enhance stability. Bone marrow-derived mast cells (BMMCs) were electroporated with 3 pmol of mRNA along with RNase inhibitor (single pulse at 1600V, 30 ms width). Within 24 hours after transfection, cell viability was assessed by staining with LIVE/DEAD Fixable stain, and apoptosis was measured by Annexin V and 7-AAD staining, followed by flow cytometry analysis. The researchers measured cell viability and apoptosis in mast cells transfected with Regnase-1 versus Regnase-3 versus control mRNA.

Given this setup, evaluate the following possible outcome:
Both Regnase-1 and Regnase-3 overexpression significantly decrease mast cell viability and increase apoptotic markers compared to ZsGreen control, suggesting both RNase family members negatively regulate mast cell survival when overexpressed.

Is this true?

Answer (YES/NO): NO